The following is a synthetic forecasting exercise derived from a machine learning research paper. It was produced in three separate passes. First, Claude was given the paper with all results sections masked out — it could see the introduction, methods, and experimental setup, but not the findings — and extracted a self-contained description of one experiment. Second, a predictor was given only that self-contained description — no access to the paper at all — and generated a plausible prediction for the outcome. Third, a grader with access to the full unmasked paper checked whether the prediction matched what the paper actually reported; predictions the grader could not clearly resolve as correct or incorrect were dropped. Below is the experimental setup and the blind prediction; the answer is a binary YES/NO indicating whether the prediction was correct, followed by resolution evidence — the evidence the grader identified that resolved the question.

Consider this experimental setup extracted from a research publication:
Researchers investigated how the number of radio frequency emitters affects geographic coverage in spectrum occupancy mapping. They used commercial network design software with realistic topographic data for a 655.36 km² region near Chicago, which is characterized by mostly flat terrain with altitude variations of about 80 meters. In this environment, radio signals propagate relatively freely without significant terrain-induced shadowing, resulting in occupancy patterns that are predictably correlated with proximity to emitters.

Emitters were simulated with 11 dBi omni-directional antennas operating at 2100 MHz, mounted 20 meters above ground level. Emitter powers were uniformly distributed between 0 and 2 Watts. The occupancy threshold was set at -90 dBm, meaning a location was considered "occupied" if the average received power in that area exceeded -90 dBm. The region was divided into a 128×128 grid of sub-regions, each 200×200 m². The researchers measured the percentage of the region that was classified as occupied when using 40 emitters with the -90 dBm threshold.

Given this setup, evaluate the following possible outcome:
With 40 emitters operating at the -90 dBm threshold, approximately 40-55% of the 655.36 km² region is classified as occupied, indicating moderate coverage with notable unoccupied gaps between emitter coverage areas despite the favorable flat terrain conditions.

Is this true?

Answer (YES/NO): NO